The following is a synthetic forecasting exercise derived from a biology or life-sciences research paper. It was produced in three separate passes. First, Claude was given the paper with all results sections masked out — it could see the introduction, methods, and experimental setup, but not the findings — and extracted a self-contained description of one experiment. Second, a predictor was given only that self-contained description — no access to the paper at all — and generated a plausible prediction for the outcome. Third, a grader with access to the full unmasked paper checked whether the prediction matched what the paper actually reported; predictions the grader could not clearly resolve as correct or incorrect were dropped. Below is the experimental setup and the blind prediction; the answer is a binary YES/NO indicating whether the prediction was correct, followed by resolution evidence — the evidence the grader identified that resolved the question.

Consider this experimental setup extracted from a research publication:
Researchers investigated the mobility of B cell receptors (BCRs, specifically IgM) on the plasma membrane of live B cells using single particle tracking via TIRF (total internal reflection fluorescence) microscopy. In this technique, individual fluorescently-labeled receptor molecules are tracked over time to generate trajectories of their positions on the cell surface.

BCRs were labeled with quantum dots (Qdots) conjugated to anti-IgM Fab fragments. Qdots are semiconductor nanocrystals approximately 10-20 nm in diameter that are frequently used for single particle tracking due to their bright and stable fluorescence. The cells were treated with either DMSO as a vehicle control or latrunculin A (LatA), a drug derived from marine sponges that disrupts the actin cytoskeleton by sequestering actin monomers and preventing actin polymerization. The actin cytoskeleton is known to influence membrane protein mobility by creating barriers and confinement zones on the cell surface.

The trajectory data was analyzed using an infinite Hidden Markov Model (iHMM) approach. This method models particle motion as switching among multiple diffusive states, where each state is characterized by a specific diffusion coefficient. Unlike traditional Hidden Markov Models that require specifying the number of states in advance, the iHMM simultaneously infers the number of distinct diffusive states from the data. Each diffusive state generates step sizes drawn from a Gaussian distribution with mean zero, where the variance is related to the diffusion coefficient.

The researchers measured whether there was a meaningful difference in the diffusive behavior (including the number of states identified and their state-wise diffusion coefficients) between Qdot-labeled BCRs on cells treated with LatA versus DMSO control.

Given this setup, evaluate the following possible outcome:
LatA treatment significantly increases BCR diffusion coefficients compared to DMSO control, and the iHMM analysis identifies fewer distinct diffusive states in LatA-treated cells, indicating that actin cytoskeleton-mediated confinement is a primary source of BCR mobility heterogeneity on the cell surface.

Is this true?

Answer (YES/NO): NO